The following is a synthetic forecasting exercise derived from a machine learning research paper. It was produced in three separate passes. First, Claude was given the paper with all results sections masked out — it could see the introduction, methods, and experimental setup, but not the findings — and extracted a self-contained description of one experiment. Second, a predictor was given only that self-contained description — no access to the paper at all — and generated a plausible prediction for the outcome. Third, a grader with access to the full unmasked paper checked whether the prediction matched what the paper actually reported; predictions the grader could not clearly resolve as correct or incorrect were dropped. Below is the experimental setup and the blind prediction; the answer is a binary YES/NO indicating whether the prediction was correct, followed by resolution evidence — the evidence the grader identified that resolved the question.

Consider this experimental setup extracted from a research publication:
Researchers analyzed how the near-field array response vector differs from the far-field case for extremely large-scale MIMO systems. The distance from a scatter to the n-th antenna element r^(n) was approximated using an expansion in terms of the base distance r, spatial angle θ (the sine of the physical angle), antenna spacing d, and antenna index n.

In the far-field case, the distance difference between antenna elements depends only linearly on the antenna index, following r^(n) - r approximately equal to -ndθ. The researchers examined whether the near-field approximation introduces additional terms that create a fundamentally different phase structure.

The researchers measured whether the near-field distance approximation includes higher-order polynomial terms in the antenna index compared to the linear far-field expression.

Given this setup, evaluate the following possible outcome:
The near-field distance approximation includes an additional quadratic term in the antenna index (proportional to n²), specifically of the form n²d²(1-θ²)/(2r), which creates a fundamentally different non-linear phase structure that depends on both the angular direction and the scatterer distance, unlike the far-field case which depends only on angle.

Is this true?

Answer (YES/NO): YES